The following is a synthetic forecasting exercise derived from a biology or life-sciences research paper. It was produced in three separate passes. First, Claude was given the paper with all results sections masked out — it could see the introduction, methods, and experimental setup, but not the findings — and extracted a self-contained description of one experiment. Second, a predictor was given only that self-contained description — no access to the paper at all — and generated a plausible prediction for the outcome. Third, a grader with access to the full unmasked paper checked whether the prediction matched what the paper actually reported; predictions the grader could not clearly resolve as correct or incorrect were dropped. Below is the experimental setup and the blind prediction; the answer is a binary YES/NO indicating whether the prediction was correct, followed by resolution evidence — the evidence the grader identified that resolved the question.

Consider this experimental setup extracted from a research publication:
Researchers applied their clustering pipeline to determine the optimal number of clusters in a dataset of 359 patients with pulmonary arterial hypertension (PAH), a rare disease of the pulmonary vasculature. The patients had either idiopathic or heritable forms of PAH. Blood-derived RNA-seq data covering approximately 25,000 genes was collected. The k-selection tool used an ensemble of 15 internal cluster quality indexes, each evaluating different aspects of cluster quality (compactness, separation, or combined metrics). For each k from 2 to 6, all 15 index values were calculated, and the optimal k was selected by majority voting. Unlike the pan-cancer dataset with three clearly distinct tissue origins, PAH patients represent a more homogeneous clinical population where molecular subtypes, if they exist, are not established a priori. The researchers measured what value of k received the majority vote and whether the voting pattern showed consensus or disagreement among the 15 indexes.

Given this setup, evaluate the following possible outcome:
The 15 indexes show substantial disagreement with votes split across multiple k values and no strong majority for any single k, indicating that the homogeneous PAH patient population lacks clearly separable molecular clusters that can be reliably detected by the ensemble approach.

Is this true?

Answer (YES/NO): NO